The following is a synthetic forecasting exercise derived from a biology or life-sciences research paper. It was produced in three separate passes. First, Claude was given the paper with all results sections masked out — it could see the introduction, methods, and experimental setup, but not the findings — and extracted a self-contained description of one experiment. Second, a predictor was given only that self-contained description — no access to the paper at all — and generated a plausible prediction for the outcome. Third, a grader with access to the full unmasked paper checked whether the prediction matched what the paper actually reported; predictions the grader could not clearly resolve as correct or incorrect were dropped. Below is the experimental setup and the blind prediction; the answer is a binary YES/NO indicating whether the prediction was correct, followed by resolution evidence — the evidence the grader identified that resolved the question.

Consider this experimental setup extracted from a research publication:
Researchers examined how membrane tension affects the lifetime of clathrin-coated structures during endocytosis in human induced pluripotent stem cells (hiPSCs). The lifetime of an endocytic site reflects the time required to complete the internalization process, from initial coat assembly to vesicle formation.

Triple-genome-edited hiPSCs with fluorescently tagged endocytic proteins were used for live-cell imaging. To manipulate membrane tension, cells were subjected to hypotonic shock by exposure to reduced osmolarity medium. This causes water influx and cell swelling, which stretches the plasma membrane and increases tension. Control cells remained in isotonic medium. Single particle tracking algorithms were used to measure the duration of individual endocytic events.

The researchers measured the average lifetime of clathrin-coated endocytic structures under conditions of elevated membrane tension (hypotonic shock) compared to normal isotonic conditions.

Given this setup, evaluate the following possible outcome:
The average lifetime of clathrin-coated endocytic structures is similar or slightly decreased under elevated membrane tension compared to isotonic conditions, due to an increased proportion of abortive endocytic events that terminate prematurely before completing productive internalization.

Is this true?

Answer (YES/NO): NO